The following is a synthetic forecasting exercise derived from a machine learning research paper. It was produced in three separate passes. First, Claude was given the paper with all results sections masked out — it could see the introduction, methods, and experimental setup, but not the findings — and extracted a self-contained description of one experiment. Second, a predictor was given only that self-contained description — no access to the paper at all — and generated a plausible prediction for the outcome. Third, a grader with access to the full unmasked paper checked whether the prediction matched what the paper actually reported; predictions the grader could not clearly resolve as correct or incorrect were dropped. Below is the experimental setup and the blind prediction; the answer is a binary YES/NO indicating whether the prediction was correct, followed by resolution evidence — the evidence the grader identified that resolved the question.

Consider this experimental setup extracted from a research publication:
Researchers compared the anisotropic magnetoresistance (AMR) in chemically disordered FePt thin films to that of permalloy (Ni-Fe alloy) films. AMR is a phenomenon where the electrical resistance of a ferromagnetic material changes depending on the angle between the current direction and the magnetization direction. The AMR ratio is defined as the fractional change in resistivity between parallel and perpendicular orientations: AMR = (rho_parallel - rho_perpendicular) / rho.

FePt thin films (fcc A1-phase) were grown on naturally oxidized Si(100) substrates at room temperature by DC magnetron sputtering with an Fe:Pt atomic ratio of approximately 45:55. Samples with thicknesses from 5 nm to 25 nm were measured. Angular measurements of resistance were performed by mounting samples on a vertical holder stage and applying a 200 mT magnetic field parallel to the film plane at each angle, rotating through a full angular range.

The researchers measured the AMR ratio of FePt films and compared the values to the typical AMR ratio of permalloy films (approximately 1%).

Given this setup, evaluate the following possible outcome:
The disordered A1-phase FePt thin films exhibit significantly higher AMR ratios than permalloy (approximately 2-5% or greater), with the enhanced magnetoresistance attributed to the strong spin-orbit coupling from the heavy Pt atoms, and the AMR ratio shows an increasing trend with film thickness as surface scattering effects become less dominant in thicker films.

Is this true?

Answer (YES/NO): NO